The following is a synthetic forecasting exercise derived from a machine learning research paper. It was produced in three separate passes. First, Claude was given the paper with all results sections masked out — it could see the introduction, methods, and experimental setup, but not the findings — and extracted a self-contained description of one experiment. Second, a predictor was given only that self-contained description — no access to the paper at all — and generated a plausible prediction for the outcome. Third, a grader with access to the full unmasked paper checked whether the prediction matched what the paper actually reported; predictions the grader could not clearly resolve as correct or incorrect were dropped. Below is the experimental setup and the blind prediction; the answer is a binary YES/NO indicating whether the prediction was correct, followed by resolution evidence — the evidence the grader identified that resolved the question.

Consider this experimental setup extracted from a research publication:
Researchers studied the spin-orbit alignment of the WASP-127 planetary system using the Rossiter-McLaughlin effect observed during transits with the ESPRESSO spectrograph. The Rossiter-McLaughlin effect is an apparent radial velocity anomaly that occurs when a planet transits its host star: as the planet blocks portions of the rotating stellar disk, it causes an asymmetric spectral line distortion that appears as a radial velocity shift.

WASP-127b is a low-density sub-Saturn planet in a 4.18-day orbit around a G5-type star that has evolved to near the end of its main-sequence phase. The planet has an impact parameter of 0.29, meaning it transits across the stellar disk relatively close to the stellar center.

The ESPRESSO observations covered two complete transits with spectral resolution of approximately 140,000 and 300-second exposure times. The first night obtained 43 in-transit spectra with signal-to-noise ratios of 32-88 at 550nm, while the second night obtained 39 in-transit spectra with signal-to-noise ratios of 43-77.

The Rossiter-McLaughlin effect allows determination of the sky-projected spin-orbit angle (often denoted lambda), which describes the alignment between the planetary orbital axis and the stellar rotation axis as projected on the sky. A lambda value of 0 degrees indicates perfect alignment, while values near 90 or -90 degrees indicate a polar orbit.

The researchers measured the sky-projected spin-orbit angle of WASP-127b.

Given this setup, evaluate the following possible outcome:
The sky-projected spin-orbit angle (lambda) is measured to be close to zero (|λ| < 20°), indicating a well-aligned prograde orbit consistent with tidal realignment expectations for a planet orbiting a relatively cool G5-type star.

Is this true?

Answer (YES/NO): NO